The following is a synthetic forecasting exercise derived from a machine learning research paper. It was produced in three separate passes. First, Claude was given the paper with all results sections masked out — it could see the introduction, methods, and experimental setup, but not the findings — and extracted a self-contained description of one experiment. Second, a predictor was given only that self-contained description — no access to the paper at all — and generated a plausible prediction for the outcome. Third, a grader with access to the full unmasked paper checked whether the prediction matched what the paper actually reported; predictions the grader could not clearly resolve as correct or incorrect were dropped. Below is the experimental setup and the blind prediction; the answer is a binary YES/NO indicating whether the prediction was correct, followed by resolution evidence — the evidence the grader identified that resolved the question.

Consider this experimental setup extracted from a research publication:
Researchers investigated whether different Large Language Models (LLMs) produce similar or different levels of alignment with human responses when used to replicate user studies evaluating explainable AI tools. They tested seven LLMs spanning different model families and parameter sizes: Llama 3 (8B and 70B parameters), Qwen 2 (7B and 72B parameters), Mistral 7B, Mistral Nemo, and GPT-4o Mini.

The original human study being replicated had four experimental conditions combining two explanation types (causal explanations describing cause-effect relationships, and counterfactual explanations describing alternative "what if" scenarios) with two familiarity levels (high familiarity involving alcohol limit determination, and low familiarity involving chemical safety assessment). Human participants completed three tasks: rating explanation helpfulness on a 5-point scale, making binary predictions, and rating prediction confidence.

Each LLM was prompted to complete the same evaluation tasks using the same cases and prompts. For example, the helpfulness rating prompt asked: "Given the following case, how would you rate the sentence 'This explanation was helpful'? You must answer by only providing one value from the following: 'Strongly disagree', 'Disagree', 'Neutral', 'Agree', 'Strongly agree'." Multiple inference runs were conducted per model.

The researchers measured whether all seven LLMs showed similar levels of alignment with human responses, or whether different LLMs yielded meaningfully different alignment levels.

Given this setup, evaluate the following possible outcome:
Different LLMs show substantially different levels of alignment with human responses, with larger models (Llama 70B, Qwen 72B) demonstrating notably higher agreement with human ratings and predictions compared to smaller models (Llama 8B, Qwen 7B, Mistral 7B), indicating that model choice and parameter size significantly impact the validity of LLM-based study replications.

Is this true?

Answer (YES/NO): NO